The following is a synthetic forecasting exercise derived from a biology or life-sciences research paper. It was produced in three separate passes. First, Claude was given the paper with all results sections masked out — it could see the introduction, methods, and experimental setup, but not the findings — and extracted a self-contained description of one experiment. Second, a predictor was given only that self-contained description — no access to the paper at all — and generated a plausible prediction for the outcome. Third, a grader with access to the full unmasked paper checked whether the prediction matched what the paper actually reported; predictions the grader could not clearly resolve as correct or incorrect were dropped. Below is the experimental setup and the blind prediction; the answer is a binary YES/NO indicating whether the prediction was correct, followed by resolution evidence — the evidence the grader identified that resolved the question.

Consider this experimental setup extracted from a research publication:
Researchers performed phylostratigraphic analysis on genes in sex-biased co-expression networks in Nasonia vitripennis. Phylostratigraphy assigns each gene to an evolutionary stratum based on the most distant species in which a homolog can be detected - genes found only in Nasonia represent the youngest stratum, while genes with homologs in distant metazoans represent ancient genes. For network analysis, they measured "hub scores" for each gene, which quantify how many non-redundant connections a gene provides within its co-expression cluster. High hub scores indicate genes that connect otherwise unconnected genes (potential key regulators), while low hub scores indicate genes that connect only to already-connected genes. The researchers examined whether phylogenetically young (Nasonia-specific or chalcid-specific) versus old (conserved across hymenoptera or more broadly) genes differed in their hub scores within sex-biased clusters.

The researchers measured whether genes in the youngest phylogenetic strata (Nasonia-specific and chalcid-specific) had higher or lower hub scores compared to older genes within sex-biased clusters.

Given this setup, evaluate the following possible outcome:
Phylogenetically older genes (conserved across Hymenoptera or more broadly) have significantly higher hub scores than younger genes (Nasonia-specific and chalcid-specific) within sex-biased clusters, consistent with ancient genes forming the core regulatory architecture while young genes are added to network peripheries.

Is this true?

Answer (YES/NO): NO